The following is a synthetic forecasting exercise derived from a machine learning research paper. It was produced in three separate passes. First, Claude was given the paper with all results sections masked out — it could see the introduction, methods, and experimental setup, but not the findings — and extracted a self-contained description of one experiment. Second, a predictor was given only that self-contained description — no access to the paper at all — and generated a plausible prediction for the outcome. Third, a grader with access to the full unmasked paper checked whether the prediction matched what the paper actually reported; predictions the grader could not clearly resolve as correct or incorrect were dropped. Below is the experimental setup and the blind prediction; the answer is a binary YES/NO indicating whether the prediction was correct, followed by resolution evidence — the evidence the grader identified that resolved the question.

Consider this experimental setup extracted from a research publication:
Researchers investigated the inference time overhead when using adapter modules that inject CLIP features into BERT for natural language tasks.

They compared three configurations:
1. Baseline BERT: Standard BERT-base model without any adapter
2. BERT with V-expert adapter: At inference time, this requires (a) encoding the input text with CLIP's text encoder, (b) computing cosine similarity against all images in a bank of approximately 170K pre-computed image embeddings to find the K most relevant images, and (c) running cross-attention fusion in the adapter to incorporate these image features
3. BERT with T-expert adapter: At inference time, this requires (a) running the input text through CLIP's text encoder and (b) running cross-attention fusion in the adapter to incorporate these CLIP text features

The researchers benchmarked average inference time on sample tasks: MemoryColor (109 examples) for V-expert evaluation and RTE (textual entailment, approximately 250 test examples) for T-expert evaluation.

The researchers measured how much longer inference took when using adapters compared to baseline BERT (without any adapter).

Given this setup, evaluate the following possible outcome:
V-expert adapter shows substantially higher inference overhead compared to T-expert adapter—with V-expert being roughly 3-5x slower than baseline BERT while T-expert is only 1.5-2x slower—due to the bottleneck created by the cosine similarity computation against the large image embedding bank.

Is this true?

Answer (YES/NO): NO